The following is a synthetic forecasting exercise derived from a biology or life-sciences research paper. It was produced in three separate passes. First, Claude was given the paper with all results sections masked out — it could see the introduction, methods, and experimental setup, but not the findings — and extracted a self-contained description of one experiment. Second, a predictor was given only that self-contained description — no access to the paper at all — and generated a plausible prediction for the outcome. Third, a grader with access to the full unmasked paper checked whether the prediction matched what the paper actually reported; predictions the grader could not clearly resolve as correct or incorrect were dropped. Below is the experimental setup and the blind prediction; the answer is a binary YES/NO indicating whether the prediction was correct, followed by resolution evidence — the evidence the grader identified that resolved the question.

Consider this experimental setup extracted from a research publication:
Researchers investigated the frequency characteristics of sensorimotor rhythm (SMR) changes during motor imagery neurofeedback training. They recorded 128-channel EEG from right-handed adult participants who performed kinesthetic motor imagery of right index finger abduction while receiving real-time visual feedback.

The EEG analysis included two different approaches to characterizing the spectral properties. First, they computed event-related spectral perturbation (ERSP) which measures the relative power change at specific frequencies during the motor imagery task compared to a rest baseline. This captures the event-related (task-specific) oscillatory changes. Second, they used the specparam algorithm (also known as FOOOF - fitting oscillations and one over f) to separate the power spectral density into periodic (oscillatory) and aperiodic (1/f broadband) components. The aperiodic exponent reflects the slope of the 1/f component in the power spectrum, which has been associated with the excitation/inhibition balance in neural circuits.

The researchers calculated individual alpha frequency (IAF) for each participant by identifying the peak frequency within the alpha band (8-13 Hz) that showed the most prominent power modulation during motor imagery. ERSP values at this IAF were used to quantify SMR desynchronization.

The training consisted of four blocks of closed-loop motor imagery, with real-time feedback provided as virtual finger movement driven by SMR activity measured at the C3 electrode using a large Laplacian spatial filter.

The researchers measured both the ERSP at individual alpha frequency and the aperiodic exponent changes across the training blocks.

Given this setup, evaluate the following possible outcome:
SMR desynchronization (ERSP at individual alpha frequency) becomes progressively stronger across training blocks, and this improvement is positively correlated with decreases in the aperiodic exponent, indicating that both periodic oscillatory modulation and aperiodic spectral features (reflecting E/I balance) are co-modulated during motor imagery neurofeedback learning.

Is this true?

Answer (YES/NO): NO